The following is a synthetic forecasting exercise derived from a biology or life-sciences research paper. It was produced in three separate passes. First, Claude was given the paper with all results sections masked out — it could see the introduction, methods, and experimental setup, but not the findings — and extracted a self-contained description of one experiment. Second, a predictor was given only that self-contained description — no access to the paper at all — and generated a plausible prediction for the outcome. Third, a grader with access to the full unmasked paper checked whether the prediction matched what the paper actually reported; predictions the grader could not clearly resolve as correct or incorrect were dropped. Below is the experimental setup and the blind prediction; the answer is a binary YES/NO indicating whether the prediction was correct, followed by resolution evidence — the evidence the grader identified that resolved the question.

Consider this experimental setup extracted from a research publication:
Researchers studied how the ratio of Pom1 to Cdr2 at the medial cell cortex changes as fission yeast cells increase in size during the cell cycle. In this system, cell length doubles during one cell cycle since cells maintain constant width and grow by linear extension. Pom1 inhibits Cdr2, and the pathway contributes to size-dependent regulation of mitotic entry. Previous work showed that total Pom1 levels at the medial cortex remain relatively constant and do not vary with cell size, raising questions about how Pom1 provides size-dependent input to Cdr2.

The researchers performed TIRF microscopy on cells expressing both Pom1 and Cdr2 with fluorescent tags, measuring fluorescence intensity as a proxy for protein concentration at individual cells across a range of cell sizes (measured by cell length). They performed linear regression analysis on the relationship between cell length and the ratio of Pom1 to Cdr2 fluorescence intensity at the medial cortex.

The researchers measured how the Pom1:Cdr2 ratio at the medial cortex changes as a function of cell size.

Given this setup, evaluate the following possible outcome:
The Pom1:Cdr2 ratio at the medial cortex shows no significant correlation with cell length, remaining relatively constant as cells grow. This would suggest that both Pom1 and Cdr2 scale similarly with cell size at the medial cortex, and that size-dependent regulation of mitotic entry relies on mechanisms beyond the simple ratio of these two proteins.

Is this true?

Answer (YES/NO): NO